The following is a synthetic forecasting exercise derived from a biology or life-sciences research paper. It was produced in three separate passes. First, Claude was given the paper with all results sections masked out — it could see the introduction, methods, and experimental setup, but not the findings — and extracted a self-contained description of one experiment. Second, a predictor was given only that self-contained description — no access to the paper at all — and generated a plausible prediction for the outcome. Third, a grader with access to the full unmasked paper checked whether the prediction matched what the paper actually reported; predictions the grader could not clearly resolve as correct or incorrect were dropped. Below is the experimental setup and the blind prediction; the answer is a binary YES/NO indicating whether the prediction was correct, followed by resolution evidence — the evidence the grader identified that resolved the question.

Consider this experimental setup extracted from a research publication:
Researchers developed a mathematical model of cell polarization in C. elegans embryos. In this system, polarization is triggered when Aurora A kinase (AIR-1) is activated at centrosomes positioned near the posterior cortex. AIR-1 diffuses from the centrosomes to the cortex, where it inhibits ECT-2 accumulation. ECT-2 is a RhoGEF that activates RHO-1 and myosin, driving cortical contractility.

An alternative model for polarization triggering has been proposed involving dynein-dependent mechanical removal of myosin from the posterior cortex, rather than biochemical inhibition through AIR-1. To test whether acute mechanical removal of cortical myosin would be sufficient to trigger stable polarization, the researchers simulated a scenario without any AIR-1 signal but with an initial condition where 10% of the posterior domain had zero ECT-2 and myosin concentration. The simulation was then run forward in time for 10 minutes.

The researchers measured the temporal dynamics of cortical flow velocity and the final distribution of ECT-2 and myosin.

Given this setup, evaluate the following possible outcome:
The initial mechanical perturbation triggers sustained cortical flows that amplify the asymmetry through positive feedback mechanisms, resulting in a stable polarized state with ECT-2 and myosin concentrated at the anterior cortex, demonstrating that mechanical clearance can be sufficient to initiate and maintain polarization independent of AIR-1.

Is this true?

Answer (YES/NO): NO